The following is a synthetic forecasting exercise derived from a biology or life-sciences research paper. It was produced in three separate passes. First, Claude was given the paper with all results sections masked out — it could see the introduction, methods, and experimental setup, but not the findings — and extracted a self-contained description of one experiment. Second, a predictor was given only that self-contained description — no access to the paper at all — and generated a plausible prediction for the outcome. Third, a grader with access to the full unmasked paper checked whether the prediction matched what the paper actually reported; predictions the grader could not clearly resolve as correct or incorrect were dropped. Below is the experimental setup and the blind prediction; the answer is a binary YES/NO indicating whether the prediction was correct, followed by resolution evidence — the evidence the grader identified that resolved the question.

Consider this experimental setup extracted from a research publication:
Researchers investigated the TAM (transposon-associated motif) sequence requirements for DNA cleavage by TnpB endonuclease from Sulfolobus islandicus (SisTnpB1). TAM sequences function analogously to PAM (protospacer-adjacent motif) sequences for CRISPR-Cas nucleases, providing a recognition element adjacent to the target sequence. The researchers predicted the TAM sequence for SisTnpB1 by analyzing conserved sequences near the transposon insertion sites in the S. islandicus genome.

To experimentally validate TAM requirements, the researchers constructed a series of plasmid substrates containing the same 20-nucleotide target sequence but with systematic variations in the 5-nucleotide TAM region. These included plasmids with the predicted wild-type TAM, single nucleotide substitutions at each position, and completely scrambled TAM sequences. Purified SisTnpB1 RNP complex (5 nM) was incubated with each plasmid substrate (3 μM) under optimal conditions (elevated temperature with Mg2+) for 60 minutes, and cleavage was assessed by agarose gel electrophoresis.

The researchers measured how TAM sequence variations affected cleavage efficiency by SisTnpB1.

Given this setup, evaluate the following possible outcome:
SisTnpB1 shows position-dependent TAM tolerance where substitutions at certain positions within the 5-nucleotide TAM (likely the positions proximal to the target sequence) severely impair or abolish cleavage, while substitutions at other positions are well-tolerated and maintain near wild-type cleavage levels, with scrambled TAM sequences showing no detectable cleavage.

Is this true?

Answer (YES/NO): NO